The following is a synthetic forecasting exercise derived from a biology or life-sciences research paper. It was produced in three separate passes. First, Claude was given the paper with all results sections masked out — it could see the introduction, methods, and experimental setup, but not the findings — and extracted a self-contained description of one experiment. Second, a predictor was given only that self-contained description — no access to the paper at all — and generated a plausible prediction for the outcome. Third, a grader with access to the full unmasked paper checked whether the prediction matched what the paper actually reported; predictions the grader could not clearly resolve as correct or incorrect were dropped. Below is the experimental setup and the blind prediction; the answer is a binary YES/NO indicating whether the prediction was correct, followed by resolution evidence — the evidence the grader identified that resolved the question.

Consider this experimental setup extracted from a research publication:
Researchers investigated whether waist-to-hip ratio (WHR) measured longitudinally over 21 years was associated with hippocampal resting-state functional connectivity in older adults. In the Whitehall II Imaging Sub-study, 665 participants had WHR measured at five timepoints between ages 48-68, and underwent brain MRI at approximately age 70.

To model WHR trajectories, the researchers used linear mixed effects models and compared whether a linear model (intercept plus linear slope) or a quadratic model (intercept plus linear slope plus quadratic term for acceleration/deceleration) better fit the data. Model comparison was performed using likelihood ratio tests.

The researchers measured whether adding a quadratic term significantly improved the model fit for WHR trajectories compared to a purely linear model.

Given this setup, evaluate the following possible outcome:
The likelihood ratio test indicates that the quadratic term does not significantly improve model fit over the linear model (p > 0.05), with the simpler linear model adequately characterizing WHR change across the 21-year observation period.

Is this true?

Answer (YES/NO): NO